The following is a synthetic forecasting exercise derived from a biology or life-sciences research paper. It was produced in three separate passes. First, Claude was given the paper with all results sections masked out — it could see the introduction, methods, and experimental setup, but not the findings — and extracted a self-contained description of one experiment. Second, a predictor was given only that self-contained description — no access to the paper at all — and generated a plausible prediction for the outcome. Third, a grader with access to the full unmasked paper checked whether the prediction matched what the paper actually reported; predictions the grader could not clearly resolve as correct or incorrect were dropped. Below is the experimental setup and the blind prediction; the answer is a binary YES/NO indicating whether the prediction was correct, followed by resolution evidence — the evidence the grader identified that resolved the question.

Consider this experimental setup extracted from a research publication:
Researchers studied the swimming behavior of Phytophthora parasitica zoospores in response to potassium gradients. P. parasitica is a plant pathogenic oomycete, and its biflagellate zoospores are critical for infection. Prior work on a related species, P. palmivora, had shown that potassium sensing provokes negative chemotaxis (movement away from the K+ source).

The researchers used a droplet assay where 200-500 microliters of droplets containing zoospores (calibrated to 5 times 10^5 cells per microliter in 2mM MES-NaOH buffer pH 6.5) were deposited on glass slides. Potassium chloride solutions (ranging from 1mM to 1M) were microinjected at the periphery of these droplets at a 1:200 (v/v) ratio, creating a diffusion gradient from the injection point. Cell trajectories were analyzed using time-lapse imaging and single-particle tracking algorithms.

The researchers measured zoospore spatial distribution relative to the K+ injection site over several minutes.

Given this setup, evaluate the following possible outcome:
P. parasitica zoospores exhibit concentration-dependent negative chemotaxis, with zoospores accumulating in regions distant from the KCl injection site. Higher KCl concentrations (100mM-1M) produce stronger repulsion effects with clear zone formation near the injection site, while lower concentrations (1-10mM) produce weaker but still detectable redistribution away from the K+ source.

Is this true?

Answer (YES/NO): NO